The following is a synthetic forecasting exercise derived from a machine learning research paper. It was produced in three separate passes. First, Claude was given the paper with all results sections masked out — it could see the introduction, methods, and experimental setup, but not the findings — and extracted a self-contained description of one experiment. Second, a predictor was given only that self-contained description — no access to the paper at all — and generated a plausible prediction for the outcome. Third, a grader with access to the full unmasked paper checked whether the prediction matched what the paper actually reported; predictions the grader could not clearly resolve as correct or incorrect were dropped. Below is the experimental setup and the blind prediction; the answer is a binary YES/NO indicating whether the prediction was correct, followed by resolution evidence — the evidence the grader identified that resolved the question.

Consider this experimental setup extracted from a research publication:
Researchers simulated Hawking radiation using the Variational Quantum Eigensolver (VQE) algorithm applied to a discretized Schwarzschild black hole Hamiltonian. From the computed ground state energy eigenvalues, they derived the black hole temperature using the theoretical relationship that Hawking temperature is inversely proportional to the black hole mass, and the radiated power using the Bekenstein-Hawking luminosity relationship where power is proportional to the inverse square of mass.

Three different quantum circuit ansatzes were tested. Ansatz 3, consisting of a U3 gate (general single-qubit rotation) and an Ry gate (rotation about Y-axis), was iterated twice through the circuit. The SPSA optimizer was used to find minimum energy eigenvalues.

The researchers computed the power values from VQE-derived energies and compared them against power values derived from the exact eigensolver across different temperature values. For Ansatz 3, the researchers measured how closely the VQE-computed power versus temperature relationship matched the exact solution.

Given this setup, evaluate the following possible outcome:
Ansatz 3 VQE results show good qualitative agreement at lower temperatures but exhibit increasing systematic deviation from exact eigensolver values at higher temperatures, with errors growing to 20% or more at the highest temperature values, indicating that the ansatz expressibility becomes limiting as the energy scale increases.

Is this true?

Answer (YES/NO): NO